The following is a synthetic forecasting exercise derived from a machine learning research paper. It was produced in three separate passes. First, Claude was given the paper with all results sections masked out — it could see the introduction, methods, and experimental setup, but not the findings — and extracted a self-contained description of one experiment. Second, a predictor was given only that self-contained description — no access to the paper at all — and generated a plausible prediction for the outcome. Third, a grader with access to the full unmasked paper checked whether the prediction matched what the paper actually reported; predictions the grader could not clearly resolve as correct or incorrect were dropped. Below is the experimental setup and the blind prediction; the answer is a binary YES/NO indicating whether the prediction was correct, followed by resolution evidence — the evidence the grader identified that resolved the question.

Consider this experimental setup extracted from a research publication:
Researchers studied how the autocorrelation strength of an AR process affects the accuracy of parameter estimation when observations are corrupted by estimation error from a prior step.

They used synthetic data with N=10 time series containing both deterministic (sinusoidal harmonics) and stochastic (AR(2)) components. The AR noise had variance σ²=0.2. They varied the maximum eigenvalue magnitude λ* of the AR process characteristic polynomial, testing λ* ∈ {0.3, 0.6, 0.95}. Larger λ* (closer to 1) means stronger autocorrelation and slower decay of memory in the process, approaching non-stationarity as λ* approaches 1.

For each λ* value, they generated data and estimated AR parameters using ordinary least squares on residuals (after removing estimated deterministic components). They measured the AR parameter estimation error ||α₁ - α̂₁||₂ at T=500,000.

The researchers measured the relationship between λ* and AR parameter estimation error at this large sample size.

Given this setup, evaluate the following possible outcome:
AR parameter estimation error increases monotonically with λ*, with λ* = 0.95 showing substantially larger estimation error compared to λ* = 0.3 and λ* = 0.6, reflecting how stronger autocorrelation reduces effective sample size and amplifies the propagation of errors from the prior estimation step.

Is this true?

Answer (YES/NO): YES